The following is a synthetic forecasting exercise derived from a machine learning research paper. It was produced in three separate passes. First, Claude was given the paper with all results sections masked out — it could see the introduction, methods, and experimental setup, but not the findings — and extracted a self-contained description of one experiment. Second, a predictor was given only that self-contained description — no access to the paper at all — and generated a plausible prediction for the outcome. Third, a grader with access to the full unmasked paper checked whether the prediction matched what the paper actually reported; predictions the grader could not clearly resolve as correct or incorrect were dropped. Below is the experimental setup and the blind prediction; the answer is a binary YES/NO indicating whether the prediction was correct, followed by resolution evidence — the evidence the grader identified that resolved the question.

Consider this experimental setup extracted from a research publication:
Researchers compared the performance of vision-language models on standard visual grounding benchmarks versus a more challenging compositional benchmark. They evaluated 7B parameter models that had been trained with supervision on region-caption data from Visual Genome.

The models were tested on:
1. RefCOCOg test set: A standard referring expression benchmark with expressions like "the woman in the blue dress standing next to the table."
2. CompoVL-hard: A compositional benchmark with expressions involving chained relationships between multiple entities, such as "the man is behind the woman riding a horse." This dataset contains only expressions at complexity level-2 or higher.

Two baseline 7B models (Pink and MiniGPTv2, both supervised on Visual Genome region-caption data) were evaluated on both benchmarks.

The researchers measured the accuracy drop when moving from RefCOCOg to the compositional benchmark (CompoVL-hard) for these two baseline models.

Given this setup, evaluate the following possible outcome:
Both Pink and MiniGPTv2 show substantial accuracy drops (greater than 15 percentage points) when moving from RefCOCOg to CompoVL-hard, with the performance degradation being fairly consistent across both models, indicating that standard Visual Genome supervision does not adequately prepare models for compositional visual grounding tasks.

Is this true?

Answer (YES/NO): YES